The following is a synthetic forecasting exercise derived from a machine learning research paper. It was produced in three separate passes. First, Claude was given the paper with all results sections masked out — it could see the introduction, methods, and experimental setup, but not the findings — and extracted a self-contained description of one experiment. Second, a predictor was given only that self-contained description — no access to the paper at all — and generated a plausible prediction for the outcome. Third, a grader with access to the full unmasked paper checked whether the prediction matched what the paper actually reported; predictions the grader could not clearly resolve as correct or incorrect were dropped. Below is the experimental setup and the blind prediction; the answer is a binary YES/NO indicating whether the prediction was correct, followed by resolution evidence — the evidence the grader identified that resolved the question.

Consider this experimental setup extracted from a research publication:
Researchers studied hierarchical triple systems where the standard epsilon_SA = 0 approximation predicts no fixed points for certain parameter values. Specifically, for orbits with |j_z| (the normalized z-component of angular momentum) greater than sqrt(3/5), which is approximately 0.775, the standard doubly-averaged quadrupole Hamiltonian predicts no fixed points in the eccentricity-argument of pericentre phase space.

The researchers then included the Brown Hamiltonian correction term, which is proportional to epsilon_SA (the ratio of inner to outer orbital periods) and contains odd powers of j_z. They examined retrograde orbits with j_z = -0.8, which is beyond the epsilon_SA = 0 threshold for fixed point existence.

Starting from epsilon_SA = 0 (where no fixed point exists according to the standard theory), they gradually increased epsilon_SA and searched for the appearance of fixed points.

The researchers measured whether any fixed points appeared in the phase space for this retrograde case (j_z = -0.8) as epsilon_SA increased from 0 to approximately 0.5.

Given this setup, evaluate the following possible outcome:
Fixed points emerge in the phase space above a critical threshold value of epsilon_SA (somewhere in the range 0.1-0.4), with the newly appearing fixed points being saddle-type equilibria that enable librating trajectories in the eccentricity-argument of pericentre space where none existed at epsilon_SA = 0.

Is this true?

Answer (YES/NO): NO